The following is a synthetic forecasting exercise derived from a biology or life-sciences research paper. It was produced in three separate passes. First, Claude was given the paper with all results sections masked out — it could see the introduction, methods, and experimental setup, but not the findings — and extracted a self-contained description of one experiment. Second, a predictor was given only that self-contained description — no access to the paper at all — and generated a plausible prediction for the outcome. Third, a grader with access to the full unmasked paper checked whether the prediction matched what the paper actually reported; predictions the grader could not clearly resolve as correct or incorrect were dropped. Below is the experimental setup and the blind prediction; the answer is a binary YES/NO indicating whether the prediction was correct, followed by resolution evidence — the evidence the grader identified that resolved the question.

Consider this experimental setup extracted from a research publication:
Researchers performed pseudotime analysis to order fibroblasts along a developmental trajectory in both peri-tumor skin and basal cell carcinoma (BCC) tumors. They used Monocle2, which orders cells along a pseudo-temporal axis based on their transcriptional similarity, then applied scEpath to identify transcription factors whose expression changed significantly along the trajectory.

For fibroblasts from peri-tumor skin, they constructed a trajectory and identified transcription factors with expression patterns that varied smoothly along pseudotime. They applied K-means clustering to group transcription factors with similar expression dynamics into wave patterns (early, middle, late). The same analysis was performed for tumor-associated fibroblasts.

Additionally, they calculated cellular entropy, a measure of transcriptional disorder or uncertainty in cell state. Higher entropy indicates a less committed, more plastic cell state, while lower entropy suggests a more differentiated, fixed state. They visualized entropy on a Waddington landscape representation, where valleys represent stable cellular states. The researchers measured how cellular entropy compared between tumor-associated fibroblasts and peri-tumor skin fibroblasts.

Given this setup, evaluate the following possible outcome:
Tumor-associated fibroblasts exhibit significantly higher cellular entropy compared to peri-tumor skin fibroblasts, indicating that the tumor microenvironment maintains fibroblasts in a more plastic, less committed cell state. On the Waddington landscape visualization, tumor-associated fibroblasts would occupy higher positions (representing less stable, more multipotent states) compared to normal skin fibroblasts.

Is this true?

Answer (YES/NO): NO